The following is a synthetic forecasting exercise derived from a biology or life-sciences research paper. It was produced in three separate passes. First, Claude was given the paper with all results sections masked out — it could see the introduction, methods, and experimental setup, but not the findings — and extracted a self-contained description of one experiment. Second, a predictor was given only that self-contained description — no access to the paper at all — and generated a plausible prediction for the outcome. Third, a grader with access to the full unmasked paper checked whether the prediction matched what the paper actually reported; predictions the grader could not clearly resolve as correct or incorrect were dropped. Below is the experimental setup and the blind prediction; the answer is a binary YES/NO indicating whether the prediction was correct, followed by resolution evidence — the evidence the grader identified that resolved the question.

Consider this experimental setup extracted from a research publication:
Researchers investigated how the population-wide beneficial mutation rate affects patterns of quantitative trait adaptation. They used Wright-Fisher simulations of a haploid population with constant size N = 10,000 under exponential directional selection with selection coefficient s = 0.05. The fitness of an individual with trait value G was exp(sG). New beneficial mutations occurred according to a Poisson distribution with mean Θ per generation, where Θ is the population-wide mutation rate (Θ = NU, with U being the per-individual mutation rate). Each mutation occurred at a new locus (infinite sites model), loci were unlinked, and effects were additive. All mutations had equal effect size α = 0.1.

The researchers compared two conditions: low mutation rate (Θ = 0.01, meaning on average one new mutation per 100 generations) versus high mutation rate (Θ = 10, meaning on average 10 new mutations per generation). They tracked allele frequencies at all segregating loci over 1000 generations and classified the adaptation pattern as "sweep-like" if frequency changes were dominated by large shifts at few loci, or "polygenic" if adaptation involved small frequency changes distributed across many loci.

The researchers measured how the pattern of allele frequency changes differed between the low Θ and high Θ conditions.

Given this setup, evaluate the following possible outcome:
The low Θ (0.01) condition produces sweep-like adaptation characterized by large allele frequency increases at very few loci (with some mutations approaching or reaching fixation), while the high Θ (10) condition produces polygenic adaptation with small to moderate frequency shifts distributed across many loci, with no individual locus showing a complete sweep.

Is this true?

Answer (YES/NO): YES